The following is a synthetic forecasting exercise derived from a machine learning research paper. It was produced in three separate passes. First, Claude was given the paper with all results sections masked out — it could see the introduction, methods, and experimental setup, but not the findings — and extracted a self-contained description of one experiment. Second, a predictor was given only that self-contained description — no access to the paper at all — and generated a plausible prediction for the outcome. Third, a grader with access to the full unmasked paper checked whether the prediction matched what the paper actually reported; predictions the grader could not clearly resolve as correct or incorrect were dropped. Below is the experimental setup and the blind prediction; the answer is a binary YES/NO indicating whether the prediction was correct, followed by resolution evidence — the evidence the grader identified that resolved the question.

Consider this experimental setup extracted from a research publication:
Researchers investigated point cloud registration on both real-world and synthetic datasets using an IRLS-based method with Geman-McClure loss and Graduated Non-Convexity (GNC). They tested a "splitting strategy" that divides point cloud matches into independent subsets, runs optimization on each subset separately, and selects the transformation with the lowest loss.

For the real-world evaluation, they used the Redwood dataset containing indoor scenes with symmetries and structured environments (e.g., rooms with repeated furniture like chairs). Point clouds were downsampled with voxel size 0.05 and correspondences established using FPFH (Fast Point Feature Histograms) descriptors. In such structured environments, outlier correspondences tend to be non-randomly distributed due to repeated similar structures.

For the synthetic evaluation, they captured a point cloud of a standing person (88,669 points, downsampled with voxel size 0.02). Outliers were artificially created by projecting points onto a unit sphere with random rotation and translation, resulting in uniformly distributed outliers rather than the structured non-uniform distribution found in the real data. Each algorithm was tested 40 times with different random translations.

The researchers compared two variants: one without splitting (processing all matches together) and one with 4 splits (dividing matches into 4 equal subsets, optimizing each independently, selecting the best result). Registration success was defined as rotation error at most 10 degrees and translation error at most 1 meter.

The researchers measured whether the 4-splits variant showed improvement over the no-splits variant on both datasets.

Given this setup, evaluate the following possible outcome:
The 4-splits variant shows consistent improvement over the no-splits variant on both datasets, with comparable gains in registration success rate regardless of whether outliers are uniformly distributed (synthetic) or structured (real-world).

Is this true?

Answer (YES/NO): NO